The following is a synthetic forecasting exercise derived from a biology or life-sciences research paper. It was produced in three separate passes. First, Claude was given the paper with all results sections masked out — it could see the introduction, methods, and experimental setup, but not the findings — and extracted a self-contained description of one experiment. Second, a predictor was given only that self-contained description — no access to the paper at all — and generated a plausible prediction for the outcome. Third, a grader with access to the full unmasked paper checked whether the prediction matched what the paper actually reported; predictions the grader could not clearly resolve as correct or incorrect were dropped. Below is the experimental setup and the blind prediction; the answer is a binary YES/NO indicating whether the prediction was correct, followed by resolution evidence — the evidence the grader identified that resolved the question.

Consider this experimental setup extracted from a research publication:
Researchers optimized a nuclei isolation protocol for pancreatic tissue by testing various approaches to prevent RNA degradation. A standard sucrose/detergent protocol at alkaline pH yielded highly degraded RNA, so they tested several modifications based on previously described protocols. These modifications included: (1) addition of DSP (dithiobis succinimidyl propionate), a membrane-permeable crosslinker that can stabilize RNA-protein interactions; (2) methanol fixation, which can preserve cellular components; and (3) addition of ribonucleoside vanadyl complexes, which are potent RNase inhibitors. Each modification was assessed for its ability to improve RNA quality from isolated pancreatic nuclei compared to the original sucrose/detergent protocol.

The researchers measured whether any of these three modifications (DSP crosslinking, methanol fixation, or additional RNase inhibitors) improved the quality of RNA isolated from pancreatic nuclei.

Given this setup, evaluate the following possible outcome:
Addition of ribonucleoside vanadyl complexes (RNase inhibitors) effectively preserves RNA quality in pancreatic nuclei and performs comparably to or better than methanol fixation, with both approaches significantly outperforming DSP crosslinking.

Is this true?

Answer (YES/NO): NO